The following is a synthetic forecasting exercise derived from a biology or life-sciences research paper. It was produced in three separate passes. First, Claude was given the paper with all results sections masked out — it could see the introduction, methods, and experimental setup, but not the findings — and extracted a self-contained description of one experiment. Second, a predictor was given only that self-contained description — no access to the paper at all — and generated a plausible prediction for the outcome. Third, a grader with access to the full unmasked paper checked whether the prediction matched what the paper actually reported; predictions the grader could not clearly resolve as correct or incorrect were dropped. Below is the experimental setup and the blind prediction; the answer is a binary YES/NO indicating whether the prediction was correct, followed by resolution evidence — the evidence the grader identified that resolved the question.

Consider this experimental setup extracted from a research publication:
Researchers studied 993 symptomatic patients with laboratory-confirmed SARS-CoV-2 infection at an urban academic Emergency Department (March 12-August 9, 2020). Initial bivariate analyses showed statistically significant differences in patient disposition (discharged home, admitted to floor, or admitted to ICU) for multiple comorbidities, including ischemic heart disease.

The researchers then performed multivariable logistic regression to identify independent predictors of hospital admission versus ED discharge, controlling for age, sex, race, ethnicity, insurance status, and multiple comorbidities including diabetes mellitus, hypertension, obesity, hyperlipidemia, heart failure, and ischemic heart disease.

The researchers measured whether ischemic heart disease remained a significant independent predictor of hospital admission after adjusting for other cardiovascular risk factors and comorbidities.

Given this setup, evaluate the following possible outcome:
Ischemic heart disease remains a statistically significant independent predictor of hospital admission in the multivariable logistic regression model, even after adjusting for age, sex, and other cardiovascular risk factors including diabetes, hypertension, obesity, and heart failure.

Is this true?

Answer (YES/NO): NO